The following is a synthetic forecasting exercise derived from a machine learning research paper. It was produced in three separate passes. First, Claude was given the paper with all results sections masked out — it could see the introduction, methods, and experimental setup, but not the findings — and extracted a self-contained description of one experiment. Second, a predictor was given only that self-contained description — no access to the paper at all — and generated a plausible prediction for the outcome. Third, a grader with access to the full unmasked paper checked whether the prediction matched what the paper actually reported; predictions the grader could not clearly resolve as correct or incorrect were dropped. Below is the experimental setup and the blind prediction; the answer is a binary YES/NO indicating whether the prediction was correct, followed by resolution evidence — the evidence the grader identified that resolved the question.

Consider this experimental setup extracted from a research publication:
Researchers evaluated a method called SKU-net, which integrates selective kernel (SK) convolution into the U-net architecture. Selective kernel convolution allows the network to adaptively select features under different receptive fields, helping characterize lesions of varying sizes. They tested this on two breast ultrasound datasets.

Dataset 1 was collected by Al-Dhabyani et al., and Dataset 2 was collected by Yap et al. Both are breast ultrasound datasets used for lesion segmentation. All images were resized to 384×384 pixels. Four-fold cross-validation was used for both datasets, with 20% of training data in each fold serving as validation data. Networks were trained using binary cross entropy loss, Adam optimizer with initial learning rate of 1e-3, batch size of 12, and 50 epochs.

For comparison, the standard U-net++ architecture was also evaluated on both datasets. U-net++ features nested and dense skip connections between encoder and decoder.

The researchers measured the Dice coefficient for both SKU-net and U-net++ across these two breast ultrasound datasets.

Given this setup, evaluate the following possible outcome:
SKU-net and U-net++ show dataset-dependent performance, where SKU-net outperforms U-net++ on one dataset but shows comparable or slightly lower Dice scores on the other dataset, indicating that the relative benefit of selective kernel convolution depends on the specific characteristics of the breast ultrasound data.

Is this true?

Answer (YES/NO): NO